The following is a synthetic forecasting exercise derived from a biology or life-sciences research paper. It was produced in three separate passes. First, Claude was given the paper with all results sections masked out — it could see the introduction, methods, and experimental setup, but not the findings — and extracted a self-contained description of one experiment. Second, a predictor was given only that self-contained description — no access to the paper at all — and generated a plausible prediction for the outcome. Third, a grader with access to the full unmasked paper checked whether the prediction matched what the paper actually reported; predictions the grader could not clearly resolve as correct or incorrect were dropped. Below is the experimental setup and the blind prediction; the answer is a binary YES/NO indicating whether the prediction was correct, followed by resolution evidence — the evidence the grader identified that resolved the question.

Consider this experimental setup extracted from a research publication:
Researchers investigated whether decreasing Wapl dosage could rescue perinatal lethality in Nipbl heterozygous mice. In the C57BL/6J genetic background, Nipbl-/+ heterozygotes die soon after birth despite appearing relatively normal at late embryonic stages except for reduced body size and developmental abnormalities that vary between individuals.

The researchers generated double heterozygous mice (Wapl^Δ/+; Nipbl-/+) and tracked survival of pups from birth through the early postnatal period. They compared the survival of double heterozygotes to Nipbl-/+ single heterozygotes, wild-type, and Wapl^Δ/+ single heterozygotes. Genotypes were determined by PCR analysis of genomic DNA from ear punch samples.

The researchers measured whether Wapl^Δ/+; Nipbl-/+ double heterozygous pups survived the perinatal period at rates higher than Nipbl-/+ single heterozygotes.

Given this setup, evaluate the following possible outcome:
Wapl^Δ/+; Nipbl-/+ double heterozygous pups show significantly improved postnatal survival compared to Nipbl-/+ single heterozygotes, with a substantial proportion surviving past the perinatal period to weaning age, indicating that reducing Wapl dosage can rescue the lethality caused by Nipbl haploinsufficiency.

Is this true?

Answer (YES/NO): NO